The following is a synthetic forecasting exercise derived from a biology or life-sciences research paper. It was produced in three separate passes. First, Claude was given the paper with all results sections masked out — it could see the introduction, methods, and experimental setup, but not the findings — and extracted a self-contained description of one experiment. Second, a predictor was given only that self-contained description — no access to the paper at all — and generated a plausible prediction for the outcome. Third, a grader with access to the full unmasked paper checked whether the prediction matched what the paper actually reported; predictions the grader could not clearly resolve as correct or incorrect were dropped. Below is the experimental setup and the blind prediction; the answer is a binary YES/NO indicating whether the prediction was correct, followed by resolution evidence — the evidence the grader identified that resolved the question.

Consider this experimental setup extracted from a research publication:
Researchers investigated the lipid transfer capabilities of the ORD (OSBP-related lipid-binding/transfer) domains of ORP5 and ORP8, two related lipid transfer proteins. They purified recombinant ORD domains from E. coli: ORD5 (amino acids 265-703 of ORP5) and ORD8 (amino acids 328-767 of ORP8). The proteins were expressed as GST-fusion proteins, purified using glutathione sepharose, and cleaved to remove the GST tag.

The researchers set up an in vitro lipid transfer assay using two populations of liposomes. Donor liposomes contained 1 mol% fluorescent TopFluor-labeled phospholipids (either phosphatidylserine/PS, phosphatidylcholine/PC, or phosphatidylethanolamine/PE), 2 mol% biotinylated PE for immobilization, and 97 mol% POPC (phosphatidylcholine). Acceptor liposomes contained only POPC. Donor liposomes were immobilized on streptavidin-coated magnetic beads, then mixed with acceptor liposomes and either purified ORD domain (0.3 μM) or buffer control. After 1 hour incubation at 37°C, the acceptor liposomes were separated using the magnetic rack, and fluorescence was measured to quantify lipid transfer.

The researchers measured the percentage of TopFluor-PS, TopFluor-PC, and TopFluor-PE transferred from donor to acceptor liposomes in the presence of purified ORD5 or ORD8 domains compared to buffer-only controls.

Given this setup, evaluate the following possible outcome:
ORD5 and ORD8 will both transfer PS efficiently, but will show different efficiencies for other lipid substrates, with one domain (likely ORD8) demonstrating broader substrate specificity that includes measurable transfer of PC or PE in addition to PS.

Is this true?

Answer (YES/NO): NO